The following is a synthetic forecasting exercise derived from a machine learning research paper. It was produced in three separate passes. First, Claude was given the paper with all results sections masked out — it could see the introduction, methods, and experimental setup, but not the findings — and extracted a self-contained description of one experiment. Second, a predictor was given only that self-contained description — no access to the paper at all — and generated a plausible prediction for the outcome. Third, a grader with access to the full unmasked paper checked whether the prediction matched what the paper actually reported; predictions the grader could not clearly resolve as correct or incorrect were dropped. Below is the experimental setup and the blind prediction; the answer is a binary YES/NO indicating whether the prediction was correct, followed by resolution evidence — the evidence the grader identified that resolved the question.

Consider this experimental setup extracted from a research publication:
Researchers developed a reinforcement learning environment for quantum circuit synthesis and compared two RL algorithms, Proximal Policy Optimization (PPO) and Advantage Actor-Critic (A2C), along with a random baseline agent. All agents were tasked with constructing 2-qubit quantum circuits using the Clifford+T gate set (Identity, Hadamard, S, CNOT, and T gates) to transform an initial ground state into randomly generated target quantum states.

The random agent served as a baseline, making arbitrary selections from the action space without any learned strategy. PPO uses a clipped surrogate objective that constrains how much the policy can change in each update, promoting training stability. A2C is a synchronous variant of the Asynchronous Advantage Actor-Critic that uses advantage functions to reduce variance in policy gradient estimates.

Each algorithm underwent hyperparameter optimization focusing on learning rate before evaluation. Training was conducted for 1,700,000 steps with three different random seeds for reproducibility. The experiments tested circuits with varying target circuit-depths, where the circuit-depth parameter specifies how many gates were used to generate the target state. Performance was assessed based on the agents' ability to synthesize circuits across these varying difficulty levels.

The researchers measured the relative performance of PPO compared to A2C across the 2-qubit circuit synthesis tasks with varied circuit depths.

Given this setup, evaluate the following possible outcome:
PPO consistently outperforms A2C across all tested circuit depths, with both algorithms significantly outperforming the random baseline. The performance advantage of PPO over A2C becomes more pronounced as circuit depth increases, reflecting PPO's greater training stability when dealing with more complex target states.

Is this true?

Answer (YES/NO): NO